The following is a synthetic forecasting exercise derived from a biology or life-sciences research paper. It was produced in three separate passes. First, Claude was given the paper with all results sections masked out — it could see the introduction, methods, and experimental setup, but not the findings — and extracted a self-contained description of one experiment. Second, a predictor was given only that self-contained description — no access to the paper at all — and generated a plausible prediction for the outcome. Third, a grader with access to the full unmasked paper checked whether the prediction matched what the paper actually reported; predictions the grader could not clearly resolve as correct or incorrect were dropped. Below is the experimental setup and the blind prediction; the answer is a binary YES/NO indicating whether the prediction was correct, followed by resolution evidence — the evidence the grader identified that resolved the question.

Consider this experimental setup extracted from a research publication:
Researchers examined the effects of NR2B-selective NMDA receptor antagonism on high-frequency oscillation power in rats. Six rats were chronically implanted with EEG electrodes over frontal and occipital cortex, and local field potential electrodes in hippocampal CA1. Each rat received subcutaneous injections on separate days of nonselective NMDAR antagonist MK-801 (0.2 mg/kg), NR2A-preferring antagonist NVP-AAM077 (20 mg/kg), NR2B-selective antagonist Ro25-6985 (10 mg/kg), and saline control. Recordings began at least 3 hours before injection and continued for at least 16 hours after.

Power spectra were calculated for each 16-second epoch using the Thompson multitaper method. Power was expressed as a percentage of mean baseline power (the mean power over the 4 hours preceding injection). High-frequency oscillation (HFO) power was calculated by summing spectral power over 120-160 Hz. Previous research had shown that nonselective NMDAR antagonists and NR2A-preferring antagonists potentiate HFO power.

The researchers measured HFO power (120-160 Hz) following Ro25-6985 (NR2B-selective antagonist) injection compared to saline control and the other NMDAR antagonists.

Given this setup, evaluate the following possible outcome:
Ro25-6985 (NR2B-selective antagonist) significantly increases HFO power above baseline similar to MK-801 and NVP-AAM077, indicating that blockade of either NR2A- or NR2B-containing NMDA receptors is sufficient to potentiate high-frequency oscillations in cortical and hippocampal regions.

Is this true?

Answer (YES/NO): NO